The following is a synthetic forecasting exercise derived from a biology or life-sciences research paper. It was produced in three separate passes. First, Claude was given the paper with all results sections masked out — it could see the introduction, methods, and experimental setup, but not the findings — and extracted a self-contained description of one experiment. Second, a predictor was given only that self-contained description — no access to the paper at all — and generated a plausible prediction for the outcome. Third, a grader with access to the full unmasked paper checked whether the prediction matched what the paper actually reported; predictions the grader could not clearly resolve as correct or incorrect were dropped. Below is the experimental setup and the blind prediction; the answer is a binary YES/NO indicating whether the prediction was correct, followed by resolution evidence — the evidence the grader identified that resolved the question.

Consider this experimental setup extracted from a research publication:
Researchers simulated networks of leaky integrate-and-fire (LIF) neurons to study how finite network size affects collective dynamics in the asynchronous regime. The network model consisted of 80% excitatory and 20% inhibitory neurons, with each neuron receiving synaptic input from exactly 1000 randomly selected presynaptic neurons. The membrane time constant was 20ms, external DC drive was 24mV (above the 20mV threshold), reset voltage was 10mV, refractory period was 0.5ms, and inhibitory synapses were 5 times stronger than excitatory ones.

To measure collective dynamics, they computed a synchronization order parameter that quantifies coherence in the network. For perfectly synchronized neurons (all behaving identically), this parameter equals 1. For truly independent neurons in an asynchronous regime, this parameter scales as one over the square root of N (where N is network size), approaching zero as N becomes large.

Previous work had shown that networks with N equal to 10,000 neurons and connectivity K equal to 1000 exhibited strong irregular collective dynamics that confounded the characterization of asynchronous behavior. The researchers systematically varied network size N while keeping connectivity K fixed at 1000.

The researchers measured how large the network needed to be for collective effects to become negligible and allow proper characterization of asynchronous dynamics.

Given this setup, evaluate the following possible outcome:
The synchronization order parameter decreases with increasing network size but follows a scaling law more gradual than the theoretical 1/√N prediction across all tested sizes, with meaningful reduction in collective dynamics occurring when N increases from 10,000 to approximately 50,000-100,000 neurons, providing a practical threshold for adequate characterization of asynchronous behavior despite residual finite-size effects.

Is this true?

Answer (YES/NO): NO